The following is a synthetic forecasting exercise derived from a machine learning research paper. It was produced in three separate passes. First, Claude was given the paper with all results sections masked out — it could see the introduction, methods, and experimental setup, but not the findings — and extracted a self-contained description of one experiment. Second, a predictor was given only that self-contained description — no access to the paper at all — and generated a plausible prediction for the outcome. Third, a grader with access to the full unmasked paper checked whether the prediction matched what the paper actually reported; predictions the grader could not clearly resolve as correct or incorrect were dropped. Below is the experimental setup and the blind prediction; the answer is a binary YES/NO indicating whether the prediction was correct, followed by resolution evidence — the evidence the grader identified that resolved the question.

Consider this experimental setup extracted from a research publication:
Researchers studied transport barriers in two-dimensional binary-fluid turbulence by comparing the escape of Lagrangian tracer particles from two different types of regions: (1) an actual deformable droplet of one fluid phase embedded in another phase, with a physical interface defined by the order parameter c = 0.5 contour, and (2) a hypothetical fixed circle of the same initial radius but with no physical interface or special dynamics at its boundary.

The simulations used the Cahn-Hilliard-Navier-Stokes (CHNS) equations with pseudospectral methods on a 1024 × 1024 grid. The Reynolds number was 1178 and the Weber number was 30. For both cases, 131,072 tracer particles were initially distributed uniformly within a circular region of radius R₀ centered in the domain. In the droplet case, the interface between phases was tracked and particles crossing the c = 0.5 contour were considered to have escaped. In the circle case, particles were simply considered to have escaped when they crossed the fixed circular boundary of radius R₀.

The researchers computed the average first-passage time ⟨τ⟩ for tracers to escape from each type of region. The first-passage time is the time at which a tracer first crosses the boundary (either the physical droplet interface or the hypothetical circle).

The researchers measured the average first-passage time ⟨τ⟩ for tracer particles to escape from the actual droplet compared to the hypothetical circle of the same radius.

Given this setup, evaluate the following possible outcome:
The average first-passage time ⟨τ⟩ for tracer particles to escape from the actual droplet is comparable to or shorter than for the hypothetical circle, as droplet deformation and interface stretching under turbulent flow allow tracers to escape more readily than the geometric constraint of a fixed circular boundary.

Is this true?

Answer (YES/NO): NO